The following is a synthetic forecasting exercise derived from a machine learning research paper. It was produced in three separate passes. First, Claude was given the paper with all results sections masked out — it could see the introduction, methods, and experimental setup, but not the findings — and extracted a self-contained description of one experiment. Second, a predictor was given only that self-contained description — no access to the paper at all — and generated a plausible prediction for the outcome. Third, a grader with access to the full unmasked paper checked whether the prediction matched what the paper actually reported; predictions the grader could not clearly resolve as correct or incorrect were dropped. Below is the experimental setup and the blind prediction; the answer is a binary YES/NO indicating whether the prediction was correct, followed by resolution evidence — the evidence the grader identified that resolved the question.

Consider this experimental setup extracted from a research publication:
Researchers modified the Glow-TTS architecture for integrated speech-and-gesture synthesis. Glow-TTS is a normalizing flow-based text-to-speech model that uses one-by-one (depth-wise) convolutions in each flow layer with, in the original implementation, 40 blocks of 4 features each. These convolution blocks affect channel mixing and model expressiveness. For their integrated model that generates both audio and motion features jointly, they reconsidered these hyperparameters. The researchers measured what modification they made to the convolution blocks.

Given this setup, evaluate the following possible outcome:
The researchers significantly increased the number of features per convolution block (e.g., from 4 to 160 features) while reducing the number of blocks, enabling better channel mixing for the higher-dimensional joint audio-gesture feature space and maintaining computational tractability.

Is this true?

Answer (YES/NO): NO